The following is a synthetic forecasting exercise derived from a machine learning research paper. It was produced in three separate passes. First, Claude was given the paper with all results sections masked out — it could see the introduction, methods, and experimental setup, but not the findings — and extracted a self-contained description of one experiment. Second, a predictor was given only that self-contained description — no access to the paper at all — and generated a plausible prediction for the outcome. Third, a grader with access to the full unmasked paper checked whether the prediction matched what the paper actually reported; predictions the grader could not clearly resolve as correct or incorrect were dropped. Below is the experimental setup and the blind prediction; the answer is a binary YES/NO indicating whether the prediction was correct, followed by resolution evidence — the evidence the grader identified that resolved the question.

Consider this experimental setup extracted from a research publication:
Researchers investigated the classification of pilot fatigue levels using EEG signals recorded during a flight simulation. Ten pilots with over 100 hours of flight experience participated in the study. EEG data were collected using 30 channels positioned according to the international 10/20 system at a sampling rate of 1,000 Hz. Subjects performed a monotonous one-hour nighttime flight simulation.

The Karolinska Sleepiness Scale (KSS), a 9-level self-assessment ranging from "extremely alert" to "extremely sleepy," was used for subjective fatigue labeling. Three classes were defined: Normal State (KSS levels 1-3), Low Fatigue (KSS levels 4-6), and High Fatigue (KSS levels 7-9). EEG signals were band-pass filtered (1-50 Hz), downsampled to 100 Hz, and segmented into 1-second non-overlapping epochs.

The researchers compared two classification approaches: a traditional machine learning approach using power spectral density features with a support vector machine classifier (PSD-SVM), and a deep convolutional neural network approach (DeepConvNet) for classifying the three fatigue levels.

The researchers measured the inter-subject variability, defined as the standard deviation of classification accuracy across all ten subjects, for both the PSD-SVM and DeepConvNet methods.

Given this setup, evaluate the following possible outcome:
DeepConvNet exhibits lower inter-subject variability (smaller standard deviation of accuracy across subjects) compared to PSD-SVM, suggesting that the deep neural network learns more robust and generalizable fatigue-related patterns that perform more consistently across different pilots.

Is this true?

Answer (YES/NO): YES